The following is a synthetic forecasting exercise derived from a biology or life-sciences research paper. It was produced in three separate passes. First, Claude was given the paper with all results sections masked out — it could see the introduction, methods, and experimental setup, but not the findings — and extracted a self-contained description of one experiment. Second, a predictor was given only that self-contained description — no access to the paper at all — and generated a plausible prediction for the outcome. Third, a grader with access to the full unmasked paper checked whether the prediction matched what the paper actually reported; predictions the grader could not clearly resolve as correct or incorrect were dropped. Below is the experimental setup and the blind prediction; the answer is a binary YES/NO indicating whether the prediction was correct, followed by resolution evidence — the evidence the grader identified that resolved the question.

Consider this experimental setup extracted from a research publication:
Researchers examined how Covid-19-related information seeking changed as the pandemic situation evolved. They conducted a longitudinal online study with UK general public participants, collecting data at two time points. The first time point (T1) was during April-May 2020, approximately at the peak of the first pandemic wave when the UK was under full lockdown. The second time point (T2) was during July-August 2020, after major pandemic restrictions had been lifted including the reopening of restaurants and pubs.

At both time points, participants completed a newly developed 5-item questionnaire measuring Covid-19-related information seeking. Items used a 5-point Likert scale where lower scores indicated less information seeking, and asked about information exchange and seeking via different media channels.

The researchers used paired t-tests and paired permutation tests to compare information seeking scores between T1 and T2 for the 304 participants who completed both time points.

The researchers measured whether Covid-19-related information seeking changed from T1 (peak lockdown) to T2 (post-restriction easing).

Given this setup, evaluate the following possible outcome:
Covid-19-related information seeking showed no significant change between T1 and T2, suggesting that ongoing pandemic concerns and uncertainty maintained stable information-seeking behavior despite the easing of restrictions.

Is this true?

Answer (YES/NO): NO